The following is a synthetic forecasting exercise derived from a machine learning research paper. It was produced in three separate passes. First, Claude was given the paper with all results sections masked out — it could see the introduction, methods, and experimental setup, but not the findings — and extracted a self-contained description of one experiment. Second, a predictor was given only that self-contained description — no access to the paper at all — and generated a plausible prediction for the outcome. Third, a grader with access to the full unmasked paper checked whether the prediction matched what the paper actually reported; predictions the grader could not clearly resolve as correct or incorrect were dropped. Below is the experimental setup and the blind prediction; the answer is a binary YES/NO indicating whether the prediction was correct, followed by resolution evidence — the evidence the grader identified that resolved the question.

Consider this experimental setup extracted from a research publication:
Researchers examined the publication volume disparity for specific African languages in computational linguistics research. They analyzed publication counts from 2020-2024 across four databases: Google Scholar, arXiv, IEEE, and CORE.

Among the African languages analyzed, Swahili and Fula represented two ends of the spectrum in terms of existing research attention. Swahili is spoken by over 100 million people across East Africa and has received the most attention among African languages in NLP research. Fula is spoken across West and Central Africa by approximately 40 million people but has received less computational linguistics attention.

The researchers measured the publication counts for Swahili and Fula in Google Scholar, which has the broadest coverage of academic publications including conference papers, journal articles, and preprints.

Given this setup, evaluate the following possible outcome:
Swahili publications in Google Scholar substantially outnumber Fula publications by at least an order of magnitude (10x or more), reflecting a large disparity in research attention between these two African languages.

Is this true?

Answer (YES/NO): YES